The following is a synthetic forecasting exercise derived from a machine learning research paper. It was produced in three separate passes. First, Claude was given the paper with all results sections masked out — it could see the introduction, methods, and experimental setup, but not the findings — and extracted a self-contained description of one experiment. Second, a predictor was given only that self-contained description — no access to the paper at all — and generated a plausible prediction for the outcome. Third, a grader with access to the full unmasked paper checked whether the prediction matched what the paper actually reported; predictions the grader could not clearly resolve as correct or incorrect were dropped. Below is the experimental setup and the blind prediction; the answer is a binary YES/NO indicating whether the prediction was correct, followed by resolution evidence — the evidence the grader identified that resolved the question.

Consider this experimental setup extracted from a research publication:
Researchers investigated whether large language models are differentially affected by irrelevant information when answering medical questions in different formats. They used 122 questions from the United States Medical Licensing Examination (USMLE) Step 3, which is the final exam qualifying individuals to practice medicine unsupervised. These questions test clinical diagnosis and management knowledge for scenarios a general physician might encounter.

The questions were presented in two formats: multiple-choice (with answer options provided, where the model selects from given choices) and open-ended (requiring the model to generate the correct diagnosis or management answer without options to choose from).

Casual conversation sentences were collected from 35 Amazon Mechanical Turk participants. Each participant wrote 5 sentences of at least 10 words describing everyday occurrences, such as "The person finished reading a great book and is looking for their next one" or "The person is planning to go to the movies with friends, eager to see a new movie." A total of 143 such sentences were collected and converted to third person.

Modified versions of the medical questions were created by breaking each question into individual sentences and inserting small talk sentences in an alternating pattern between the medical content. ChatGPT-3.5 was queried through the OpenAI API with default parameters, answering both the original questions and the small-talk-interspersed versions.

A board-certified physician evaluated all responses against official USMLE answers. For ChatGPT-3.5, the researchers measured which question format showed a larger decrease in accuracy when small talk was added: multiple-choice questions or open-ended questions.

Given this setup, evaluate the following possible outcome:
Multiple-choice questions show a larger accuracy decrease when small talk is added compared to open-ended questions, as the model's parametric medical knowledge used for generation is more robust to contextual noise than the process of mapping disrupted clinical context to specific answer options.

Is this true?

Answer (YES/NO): NO